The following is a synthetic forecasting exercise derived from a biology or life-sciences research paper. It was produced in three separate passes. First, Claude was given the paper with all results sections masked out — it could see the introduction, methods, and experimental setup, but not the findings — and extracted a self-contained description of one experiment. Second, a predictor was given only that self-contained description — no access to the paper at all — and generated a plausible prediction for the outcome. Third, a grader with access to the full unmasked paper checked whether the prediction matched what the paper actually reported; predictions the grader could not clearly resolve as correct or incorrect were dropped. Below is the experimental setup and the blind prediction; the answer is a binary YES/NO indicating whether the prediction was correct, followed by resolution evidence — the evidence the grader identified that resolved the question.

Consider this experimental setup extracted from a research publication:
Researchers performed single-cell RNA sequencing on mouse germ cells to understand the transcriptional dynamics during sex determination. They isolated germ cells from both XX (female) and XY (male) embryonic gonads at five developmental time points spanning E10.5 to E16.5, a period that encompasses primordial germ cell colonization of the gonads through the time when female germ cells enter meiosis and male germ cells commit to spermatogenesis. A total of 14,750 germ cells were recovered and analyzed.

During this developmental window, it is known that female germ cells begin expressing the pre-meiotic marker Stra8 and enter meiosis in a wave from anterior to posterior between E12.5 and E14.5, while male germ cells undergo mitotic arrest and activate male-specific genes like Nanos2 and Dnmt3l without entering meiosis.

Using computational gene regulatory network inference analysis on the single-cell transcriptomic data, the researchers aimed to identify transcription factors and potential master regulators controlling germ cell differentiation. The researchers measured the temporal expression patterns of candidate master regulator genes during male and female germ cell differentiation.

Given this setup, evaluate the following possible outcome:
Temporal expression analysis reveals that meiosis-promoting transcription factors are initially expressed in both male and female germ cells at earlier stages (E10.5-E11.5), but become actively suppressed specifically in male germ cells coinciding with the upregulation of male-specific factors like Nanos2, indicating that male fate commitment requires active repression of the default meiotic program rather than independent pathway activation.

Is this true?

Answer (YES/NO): NO